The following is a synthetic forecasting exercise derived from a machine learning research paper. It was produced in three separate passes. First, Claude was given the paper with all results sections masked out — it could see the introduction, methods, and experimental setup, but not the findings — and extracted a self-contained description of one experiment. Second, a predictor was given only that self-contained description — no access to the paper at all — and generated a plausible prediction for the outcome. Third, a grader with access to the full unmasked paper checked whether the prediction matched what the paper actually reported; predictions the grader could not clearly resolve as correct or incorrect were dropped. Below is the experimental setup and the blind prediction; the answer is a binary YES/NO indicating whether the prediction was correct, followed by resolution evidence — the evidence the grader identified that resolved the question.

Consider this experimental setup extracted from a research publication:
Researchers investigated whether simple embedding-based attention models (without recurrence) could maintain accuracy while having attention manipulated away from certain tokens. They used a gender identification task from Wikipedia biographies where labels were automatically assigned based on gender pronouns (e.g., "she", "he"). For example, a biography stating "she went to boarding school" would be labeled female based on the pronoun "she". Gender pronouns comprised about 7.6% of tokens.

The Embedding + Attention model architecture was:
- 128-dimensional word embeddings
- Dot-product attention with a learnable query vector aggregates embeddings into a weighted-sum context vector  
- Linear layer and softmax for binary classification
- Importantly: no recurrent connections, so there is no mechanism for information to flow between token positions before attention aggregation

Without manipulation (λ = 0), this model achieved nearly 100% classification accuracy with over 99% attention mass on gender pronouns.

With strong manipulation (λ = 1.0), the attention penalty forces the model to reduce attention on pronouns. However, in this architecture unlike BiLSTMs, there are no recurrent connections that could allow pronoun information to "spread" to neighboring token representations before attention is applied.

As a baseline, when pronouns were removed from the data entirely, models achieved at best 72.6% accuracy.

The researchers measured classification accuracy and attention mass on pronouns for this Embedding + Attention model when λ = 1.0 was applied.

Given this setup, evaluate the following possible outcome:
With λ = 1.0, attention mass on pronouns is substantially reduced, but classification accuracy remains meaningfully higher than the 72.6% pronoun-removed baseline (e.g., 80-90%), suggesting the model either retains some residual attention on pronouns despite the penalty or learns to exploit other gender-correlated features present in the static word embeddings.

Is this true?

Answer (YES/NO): NO